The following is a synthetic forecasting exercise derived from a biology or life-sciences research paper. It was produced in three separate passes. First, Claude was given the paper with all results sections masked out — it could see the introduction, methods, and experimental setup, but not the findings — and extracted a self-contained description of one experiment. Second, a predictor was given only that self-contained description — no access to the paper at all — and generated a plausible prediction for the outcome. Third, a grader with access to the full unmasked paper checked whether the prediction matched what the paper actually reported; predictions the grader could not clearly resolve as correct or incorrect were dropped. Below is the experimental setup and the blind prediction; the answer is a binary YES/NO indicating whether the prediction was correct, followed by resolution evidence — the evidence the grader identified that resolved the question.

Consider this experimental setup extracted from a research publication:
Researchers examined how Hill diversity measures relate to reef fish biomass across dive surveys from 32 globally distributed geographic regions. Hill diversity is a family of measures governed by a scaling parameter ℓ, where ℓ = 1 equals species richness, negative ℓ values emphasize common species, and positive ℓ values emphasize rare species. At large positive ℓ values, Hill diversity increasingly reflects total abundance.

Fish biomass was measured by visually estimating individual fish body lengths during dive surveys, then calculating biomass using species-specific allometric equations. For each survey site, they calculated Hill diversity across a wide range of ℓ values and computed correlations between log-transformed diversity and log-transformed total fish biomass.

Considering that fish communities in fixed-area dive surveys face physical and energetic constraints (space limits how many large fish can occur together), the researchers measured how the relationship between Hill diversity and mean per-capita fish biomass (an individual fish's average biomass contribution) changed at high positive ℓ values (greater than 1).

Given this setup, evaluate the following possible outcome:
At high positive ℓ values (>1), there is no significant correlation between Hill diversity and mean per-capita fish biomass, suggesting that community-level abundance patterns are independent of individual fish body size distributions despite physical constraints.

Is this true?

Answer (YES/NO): NO